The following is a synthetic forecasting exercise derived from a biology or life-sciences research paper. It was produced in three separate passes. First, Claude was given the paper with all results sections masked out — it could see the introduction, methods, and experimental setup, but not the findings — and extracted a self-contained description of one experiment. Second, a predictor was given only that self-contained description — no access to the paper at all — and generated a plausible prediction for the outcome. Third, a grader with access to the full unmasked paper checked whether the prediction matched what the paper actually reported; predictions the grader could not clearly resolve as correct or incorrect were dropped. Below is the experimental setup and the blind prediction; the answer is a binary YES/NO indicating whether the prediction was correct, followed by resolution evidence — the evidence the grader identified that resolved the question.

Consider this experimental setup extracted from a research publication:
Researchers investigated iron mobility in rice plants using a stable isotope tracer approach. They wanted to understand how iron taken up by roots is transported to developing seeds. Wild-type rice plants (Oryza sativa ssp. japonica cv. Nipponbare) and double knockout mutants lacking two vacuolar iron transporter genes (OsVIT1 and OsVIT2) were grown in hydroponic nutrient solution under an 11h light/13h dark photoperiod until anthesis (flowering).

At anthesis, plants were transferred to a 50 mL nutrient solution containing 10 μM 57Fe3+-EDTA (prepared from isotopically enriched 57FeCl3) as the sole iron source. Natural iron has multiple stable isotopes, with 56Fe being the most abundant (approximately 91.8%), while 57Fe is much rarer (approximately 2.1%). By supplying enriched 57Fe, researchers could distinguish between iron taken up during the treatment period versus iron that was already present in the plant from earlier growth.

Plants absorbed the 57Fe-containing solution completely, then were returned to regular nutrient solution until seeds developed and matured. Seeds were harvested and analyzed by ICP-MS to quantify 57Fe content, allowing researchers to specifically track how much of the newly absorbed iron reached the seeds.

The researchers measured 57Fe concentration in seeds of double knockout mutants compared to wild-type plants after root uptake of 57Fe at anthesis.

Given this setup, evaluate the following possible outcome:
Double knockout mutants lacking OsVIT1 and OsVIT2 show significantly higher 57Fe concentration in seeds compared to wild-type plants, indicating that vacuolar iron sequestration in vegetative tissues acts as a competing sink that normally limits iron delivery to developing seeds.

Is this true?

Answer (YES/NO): YES